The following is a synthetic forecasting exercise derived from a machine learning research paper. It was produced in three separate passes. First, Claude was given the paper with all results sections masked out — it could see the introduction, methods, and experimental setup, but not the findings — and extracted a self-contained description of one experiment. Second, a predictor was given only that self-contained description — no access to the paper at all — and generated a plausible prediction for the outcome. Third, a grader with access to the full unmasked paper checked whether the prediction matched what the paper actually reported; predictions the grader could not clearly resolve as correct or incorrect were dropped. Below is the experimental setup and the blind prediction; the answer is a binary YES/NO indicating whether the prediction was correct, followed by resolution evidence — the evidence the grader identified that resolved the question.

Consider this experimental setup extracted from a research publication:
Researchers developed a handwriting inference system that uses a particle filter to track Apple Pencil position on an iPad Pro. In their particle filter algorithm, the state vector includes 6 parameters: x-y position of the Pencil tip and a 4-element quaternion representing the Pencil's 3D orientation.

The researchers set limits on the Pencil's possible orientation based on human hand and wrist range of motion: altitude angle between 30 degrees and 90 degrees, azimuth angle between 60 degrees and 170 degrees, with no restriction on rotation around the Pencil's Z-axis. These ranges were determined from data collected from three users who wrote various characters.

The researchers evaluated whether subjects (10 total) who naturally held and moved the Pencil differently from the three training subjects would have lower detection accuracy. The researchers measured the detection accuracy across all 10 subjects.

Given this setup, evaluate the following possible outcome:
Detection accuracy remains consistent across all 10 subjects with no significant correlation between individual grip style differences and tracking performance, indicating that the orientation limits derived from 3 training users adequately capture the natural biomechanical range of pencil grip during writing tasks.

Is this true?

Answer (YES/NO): YES